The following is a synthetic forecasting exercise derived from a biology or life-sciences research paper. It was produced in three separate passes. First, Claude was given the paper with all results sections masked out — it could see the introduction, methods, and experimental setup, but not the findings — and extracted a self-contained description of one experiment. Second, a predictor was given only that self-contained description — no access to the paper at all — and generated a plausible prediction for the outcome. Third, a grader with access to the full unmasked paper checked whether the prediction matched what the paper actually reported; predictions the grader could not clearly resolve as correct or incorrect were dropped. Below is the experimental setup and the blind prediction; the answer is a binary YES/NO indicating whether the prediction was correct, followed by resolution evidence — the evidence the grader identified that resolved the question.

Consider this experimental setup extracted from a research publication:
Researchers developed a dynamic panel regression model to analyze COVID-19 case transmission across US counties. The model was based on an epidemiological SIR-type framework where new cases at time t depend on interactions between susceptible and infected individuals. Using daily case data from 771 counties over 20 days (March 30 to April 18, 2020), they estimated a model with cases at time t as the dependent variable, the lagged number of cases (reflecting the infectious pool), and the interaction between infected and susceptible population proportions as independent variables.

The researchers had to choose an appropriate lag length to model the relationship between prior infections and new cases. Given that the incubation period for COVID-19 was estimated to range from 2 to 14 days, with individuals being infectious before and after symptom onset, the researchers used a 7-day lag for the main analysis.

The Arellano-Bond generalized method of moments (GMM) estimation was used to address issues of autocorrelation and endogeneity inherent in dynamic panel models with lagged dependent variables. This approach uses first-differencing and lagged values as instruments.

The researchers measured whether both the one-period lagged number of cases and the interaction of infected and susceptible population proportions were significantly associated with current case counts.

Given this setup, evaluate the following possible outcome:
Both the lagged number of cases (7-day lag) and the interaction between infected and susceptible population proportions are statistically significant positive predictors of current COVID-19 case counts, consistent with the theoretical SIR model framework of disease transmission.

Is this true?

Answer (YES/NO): YES